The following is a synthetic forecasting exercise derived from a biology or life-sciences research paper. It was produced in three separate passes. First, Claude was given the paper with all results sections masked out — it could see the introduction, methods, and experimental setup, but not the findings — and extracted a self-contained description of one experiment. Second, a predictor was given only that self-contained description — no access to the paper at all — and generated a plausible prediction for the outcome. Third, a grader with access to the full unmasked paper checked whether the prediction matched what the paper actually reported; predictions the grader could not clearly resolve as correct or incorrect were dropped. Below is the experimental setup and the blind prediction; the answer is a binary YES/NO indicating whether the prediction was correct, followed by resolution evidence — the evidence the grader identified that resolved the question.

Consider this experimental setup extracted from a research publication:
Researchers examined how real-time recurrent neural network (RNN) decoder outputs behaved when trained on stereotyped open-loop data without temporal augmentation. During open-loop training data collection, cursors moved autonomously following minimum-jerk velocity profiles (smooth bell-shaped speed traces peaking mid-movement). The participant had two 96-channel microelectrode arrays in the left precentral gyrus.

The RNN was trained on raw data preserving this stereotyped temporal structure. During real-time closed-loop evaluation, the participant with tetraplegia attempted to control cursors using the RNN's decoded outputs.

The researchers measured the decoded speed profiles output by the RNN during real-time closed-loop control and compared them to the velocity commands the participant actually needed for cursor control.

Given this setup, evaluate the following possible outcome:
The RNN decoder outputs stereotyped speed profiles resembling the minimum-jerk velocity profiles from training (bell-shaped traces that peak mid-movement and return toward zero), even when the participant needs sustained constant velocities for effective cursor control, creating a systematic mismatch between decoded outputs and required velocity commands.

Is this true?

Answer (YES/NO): YES